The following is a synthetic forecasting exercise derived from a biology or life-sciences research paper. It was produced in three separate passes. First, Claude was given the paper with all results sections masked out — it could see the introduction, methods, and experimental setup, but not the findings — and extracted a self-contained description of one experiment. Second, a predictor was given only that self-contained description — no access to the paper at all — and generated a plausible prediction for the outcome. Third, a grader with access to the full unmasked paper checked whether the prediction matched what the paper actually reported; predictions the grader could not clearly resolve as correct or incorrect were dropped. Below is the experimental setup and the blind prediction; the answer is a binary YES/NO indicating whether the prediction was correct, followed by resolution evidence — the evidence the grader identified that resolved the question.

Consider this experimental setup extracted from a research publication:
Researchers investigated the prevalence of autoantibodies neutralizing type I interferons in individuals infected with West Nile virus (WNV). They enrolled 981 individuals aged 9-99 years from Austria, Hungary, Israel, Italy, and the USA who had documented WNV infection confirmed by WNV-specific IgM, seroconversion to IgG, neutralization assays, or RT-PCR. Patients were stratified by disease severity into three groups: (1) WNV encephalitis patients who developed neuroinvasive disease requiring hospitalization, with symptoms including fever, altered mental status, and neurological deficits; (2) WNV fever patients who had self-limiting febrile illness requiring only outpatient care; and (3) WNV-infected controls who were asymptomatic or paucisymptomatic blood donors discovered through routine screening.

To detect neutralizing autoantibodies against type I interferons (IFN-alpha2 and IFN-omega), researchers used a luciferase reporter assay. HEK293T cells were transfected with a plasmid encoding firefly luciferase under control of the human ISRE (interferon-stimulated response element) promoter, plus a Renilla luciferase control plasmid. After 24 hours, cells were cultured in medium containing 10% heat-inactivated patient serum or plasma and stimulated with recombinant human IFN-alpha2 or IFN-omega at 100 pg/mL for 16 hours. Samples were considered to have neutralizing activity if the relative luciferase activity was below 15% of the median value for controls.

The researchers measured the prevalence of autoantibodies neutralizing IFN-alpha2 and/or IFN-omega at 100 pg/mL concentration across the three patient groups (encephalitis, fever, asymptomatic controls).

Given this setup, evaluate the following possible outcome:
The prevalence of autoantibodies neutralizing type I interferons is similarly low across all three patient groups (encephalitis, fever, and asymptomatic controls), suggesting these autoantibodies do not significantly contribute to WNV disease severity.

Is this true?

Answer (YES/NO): NO